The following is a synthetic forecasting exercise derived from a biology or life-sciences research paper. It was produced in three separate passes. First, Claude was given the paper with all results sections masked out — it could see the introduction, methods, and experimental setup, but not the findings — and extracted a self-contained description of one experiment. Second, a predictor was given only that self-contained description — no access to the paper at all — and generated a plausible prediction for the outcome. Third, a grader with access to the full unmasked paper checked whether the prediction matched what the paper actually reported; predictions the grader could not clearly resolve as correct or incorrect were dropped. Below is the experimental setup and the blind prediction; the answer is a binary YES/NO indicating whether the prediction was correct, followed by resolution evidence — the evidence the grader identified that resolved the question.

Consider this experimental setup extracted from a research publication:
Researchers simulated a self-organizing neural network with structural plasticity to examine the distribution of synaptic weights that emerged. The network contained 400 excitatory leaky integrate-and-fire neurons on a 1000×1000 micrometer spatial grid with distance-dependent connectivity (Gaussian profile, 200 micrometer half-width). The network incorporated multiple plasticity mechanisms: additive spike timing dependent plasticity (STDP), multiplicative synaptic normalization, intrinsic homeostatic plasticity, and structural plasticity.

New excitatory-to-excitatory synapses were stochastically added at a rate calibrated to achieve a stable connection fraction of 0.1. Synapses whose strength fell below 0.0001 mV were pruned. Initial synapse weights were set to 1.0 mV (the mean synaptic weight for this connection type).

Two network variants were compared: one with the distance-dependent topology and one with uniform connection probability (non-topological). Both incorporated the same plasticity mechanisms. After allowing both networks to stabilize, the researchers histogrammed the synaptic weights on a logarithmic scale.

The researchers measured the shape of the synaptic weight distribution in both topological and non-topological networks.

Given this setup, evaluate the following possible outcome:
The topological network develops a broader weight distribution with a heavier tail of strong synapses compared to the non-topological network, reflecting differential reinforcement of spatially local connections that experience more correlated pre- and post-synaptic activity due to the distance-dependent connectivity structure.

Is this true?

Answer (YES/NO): NO